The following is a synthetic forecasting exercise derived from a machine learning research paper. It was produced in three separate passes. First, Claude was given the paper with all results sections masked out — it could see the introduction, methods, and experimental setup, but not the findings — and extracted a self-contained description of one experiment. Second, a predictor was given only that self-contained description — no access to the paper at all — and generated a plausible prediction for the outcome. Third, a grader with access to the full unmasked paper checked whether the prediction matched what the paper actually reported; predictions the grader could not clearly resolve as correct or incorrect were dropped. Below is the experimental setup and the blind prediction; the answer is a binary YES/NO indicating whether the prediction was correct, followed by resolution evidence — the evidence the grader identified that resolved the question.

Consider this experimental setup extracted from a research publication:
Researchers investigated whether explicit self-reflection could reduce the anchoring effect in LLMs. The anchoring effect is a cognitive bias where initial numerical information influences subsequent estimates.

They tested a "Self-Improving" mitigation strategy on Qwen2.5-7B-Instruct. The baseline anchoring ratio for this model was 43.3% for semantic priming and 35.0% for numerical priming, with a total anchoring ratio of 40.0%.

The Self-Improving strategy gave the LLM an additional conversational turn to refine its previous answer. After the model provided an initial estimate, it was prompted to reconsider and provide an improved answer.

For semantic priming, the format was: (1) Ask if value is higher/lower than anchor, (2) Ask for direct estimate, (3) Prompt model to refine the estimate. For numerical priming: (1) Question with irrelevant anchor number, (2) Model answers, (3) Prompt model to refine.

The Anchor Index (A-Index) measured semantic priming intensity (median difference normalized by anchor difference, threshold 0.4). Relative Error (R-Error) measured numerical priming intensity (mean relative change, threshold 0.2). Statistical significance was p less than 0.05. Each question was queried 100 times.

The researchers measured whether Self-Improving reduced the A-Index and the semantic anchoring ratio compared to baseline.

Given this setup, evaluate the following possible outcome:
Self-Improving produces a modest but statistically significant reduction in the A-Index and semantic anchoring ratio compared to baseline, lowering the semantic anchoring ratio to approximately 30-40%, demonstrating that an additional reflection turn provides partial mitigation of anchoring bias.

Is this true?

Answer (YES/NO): NO